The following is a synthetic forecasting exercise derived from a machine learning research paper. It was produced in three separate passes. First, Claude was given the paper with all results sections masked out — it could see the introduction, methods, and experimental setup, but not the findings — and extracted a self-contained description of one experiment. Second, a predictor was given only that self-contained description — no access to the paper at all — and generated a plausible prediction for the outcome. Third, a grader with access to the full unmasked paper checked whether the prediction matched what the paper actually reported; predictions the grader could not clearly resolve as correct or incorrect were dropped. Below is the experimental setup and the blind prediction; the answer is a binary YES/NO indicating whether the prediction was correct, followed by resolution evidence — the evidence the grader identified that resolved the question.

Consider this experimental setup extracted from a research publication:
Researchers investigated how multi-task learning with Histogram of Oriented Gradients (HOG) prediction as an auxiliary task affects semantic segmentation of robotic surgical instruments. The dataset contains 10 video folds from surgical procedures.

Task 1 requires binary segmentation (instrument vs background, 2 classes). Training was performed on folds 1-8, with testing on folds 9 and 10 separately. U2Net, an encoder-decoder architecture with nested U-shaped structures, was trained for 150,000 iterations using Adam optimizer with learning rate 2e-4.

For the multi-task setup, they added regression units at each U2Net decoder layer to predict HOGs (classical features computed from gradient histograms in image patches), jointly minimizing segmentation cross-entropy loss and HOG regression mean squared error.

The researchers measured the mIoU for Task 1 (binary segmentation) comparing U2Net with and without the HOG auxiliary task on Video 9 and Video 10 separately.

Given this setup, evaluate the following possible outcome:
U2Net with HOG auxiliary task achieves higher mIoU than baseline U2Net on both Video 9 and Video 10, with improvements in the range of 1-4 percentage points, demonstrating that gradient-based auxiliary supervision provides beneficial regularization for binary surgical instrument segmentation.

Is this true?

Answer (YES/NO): NO